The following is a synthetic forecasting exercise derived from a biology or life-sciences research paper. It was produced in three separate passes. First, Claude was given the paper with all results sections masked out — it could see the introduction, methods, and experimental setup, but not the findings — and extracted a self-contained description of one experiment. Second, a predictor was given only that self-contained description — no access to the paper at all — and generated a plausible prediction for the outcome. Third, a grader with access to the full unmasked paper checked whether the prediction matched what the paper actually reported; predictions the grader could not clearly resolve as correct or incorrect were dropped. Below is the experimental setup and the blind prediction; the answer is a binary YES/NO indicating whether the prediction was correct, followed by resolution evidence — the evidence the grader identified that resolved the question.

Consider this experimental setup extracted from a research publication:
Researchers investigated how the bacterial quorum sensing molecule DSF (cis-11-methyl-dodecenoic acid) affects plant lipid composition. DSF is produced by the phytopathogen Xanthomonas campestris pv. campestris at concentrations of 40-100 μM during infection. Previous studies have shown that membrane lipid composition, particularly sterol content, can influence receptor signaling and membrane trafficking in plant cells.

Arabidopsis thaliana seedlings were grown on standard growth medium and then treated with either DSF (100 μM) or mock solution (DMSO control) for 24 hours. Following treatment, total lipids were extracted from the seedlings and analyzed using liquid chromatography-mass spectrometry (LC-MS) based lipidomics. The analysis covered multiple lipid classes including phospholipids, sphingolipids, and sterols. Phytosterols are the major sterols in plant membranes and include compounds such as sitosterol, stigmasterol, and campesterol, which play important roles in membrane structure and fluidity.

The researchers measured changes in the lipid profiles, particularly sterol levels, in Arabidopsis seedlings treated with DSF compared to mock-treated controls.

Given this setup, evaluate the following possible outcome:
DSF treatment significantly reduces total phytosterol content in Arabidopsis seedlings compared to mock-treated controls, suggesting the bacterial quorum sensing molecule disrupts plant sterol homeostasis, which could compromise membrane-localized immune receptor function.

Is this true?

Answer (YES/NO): NO